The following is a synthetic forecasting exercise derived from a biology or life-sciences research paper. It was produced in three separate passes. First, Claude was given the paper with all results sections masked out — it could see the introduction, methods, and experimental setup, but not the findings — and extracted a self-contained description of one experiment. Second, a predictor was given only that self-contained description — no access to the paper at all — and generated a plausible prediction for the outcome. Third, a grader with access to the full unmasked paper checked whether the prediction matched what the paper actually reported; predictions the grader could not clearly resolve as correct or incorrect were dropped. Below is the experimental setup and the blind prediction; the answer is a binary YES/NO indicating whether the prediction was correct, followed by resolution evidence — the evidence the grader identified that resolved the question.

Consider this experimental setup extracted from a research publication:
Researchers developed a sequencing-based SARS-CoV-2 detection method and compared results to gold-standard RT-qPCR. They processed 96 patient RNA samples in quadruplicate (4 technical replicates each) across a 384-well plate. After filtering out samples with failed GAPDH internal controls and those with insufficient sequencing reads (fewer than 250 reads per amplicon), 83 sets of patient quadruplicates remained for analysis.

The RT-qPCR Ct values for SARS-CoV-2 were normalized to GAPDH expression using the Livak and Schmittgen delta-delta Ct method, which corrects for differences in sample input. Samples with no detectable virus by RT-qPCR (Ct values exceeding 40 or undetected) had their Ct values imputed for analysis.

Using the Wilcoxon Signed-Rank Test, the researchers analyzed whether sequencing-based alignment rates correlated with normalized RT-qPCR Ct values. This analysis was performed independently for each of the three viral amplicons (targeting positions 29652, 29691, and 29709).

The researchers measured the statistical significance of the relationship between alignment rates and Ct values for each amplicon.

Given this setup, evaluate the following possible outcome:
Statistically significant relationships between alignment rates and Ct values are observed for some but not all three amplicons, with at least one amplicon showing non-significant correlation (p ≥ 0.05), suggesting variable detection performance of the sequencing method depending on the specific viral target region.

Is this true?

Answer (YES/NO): NO